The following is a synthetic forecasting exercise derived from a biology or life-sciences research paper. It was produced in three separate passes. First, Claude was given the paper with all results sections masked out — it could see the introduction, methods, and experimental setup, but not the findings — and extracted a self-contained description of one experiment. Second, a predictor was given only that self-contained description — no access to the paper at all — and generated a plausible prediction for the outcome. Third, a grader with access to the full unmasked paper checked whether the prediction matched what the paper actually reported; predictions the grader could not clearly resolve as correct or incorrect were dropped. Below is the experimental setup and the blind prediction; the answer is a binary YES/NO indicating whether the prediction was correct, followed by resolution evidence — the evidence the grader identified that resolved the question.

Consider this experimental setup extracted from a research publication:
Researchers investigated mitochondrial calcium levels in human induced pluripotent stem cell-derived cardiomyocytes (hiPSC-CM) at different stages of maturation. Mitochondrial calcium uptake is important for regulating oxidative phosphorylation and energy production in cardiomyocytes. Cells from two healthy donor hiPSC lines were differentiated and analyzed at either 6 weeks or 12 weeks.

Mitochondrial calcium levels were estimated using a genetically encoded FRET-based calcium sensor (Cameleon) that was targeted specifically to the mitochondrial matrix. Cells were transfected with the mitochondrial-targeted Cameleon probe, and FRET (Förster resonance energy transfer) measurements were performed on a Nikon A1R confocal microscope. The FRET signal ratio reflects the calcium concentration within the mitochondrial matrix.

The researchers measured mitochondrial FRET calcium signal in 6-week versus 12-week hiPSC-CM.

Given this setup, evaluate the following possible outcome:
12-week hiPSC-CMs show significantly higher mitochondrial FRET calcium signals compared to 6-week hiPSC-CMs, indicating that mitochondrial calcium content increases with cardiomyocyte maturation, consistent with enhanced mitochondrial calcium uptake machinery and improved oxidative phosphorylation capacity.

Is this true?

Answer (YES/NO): YES